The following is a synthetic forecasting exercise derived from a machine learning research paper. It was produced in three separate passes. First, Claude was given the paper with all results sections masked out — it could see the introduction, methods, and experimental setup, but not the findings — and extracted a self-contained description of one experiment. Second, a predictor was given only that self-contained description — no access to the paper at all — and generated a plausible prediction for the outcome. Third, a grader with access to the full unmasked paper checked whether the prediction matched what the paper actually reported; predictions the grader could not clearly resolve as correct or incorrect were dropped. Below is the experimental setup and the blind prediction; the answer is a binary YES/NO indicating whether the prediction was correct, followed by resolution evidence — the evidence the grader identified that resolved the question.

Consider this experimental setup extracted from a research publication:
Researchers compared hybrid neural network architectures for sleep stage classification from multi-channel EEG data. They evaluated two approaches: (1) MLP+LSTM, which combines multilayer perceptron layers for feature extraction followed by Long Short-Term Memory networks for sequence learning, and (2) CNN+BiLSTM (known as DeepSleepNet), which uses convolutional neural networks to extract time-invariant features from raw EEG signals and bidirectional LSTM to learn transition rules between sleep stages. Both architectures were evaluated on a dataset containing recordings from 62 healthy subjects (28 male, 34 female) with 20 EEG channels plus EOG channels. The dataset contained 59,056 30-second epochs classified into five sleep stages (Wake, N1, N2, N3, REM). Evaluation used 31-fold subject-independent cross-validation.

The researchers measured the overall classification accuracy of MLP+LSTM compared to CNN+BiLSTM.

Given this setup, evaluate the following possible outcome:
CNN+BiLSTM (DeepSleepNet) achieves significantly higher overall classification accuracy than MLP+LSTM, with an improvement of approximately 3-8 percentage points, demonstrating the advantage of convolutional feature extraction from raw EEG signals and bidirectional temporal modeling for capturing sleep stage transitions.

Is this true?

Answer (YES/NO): NO